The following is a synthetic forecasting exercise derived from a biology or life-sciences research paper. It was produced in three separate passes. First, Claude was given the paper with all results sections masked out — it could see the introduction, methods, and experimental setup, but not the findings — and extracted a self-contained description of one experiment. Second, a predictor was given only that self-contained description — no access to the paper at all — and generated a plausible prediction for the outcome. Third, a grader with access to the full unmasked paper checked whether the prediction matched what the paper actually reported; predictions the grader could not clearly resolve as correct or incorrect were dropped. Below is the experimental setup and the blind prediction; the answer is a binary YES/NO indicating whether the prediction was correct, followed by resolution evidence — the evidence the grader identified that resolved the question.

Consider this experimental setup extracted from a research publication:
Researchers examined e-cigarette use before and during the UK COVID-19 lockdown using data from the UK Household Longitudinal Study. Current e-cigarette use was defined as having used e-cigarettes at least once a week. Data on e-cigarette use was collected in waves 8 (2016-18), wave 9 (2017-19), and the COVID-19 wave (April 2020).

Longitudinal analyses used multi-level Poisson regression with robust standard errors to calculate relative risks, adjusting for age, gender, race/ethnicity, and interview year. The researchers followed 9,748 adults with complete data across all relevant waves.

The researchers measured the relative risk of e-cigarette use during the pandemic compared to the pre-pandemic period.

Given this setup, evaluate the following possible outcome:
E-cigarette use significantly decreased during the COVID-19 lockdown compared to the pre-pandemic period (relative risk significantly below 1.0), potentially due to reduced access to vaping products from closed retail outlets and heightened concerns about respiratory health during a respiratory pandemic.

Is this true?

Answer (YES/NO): YES